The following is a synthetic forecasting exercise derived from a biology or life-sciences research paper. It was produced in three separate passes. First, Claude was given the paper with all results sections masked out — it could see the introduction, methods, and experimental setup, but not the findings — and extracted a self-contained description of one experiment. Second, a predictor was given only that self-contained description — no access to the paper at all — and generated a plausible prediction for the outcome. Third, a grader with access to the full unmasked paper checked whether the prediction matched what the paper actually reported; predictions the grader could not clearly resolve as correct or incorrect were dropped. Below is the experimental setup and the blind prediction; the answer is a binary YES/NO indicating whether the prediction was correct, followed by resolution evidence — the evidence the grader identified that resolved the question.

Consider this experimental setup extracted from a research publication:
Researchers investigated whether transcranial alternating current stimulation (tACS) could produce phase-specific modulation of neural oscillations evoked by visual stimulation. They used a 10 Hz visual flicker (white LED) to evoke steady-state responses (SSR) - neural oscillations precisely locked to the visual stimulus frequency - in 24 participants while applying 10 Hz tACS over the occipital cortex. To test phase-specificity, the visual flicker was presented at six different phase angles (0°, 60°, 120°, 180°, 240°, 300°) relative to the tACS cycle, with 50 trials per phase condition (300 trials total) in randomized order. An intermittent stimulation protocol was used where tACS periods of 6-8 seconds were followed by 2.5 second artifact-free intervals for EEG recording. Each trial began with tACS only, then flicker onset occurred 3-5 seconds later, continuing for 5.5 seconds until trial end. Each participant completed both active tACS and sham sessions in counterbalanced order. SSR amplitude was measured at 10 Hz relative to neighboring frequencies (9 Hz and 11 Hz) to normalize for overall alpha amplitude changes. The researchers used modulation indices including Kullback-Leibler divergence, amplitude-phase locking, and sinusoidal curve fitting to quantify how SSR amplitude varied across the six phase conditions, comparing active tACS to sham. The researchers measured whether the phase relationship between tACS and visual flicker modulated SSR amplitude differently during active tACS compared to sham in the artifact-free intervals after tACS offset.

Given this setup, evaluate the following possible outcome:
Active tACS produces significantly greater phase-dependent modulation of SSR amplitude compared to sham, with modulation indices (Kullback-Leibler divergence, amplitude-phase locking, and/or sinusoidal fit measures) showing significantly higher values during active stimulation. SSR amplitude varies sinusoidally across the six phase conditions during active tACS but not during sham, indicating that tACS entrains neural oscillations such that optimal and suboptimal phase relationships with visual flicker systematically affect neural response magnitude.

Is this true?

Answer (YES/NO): YES